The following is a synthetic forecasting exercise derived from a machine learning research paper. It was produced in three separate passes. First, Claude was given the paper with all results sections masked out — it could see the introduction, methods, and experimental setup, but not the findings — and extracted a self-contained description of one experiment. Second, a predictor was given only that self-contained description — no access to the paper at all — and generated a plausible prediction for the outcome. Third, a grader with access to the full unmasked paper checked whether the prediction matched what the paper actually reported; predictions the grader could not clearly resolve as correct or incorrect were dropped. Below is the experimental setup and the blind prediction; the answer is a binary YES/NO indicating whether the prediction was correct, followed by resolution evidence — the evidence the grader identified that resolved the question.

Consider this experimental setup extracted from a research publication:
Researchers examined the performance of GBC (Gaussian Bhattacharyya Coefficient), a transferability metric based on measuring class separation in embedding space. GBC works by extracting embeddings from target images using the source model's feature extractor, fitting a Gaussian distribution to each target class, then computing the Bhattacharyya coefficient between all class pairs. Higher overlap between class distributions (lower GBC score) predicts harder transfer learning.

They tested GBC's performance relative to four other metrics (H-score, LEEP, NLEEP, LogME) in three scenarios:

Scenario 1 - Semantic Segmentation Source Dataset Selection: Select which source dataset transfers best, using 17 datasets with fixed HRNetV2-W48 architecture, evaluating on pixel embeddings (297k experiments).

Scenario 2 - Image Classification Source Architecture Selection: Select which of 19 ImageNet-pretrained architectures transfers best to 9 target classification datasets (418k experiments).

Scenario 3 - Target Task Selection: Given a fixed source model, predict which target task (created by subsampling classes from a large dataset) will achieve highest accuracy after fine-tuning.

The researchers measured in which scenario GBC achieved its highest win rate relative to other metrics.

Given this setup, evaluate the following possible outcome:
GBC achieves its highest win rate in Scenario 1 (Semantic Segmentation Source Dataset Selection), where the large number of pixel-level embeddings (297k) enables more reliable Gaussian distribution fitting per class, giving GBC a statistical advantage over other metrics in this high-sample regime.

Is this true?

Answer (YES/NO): NO